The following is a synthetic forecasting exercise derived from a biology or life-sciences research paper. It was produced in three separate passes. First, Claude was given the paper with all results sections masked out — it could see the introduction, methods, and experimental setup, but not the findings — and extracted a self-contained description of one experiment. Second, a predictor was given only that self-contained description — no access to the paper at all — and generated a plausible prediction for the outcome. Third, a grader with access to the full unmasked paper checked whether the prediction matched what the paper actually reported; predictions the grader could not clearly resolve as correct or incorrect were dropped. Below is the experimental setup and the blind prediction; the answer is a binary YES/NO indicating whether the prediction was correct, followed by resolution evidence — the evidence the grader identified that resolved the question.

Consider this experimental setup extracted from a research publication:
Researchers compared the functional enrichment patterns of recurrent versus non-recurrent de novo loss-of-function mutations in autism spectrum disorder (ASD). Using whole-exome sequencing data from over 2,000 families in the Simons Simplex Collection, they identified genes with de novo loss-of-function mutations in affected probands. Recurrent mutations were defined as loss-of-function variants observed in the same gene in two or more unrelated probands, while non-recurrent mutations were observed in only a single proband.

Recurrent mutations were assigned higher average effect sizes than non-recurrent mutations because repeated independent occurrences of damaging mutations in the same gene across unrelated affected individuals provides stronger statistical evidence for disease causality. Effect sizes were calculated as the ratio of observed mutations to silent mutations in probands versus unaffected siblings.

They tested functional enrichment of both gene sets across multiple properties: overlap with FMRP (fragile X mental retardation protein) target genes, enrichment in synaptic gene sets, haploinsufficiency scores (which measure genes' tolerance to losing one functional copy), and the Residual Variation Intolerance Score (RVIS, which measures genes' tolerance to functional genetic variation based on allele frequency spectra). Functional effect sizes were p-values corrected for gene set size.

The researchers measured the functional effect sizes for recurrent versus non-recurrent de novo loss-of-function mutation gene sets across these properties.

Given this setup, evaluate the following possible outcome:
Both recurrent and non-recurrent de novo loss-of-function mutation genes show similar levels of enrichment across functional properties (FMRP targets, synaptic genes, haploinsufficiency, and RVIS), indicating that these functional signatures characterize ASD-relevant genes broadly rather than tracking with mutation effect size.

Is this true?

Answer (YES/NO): NO